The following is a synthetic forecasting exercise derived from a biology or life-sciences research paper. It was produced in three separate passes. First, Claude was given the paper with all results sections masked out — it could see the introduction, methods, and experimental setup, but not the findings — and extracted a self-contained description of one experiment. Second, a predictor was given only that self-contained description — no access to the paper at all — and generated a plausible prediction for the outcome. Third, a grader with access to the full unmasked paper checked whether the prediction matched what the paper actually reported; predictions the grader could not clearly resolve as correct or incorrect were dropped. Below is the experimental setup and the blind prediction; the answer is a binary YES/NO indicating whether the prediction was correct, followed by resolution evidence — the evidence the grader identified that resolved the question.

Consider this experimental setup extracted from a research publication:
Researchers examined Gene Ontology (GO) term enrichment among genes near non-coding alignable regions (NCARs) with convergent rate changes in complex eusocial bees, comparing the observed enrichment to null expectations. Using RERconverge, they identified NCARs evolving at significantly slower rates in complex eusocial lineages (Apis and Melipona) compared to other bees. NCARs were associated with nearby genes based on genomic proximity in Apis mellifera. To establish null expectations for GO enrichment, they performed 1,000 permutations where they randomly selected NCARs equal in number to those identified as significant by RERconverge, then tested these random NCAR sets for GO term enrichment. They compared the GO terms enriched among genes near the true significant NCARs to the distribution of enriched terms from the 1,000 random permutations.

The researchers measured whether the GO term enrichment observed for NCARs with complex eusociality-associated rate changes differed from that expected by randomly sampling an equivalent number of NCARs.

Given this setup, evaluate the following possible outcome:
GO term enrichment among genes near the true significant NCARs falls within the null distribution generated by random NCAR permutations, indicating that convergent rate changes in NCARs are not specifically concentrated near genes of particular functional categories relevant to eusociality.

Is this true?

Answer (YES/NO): YES